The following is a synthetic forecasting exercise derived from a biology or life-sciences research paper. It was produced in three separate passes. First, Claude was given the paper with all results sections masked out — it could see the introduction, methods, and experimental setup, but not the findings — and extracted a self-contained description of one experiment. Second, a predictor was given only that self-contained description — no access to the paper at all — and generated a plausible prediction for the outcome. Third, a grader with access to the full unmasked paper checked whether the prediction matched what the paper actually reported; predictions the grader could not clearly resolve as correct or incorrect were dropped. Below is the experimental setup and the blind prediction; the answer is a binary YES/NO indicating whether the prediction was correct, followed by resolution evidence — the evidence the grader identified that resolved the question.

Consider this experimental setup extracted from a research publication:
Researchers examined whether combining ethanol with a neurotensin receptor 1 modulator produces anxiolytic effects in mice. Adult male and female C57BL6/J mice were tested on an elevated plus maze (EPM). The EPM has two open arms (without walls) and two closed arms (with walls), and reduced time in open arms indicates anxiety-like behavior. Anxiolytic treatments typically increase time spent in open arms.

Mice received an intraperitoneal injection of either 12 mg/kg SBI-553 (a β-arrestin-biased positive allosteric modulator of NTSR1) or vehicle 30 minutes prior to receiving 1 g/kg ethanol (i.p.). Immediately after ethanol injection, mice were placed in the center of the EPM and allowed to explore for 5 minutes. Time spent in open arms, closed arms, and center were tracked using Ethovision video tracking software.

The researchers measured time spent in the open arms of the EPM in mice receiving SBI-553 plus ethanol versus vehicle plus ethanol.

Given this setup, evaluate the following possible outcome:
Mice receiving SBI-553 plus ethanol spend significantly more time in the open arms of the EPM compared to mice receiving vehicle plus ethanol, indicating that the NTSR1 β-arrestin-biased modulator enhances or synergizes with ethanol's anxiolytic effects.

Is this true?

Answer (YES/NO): NO